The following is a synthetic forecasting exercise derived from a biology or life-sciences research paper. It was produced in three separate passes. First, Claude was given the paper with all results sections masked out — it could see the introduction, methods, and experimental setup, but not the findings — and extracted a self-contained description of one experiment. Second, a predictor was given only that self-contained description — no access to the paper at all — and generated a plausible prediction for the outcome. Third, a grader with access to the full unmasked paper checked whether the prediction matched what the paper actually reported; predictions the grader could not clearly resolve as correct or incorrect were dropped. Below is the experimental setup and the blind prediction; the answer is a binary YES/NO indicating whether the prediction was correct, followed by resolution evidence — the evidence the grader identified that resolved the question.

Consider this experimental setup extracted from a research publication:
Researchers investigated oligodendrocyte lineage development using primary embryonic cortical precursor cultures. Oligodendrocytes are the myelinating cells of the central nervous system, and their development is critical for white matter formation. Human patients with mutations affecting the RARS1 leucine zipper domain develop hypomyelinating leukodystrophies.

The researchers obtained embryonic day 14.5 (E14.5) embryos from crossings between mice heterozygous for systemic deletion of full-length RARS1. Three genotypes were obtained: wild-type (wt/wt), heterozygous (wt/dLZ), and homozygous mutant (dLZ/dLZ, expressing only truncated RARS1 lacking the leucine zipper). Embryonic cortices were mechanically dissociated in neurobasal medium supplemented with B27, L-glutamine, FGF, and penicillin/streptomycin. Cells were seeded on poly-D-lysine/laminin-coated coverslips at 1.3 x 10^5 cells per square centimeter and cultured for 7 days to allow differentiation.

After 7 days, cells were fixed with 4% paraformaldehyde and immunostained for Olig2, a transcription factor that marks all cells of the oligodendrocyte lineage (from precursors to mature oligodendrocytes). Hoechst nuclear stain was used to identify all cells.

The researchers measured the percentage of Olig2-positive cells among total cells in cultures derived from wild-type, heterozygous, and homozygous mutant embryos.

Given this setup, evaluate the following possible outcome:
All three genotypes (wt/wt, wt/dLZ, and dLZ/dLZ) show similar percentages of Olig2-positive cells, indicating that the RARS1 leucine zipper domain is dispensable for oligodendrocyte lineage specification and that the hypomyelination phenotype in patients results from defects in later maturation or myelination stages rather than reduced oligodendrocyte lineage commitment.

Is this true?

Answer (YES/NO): NO